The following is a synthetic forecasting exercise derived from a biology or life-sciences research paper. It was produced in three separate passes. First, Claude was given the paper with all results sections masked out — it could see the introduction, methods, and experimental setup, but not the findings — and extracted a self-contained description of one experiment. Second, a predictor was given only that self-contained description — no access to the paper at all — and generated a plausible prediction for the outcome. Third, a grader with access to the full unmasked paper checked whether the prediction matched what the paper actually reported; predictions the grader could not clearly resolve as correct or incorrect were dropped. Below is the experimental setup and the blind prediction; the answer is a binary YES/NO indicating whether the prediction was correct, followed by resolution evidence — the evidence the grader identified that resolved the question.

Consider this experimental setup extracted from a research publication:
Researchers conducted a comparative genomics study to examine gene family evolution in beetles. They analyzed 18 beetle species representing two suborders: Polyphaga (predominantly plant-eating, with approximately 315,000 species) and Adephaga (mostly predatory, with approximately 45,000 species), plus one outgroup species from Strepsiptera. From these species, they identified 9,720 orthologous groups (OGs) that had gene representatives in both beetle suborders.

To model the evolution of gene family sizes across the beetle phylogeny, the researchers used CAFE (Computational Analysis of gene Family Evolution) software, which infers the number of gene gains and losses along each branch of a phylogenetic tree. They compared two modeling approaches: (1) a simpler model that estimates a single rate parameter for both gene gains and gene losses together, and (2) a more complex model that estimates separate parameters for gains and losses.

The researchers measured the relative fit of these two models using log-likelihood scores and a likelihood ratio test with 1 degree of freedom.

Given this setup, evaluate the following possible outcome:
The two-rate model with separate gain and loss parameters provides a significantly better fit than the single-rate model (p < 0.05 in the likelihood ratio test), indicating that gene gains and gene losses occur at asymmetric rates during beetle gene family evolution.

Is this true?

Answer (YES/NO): YES